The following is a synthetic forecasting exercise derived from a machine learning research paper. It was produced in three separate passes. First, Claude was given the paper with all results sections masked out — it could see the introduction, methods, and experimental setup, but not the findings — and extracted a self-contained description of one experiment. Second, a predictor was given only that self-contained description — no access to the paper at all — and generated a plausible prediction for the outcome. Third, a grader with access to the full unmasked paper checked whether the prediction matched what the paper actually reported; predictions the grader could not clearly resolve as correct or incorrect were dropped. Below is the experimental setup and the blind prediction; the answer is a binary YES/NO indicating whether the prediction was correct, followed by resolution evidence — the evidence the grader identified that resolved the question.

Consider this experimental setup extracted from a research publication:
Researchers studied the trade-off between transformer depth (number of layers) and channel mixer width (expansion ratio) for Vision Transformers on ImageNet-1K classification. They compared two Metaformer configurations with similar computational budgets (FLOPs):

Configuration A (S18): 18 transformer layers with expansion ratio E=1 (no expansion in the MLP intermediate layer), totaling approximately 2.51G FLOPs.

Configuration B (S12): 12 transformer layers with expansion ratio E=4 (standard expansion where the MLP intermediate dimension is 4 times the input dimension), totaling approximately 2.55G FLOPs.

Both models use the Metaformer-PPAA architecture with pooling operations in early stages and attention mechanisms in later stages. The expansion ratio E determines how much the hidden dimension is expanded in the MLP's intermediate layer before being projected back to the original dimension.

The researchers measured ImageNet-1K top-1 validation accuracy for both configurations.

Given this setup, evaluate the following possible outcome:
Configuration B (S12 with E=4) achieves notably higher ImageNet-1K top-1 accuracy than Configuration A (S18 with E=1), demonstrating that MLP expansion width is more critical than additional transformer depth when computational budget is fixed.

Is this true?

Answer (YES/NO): YES